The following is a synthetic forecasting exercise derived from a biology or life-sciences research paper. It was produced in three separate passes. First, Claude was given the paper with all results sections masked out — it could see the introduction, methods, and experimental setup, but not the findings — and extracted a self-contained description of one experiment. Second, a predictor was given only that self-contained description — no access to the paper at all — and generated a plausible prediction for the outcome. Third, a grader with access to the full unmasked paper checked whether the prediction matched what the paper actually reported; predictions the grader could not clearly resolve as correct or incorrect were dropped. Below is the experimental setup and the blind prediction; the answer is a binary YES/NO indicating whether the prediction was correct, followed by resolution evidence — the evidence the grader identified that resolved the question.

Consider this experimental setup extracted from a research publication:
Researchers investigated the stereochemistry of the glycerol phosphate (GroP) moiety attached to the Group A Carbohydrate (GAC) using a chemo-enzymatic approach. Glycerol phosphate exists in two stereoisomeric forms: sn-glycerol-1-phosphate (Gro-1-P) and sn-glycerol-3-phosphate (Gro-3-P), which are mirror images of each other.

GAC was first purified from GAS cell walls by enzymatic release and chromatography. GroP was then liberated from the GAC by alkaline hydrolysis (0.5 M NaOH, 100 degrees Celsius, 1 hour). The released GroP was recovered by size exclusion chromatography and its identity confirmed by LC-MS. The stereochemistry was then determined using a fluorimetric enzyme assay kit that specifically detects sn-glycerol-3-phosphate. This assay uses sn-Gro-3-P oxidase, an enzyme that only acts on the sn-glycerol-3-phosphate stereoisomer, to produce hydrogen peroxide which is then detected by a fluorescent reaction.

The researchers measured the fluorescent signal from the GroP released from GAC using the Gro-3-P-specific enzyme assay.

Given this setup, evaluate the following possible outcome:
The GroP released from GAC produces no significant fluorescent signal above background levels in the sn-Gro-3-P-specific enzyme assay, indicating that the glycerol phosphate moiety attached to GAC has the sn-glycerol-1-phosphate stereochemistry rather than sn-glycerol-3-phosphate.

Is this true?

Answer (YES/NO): YES